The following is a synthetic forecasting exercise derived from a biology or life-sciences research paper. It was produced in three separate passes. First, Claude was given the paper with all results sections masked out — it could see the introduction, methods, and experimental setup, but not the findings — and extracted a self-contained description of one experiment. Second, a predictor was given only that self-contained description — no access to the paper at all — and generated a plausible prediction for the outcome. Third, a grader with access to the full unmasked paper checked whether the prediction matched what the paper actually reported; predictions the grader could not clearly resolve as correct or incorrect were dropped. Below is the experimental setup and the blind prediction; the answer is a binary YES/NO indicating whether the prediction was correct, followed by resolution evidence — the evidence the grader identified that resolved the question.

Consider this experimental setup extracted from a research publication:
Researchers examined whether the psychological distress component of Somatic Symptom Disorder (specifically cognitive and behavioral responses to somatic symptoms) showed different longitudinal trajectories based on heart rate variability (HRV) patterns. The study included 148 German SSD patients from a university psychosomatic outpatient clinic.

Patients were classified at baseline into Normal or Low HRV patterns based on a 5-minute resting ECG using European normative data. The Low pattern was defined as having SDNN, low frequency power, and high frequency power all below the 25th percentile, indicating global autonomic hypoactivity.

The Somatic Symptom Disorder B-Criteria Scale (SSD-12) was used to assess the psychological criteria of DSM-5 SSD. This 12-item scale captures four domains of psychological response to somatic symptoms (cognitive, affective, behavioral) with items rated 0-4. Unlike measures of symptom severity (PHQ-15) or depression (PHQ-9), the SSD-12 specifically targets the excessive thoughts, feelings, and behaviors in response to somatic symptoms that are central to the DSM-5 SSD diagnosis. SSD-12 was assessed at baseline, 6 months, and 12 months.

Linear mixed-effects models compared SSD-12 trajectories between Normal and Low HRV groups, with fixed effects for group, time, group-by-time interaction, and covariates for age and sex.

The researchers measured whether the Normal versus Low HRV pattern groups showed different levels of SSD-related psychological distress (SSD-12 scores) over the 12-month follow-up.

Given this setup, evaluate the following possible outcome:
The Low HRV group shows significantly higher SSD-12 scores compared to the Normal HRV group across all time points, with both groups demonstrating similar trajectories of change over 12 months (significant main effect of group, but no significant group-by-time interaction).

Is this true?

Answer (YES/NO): YES